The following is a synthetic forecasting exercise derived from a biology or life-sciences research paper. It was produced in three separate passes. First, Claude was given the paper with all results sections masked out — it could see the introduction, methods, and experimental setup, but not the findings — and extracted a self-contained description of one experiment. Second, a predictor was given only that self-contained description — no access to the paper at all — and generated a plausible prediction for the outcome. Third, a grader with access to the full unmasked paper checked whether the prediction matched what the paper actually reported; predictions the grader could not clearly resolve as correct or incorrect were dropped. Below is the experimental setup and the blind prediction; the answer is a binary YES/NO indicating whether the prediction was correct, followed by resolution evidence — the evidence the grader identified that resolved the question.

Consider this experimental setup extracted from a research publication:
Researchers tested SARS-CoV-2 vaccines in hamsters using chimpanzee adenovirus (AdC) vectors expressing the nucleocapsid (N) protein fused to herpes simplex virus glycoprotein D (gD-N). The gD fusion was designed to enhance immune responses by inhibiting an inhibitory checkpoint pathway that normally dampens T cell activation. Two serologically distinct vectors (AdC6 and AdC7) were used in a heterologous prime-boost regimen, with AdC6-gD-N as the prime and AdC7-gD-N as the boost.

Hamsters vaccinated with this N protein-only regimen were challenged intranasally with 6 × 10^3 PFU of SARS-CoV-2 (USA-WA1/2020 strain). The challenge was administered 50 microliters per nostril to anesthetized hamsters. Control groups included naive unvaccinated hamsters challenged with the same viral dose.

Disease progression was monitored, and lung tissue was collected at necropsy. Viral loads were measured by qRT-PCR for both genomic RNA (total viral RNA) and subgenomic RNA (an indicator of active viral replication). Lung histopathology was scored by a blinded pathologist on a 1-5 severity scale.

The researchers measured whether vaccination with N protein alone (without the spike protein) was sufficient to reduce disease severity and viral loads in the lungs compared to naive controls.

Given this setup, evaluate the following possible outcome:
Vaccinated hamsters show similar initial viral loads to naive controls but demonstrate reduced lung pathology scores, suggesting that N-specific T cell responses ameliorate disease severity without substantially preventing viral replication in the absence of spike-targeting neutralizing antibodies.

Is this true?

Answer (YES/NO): NO